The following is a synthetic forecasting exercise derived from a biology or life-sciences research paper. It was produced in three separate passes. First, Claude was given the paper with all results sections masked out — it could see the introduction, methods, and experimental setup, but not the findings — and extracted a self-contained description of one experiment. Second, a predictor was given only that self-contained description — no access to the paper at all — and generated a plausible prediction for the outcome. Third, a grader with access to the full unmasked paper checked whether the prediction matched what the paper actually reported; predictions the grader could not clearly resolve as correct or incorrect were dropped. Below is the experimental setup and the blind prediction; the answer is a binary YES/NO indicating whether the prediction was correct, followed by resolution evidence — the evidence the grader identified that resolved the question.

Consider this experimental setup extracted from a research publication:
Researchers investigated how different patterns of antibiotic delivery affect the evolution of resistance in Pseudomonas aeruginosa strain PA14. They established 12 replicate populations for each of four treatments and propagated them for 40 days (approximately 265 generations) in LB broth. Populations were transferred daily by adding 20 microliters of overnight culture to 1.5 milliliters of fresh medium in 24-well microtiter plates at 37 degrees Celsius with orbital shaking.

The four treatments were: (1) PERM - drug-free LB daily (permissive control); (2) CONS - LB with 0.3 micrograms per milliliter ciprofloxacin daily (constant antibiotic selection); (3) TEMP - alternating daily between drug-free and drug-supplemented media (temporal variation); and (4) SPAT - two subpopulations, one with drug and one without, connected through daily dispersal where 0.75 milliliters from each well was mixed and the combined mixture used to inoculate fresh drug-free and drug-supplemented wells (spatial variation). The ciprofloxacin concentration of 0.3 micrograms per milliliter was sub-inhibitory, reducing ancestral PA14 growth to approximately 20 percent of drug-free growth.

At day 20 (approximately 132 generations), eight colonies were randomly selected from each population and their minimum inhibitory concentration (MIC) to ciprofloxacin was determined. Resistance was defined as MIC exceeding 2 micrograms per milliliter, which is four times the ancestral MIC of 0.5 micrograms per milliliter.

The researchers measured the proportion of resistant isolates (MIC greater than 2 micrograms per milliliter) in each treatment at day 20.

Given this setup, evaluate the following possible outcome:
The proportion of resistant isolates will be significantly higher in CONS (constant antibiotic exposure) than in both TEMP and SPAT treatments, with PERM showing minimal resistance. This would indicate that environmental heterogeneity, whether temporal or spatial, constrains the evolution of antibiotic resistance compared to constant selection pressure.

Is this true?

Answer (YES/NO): NO